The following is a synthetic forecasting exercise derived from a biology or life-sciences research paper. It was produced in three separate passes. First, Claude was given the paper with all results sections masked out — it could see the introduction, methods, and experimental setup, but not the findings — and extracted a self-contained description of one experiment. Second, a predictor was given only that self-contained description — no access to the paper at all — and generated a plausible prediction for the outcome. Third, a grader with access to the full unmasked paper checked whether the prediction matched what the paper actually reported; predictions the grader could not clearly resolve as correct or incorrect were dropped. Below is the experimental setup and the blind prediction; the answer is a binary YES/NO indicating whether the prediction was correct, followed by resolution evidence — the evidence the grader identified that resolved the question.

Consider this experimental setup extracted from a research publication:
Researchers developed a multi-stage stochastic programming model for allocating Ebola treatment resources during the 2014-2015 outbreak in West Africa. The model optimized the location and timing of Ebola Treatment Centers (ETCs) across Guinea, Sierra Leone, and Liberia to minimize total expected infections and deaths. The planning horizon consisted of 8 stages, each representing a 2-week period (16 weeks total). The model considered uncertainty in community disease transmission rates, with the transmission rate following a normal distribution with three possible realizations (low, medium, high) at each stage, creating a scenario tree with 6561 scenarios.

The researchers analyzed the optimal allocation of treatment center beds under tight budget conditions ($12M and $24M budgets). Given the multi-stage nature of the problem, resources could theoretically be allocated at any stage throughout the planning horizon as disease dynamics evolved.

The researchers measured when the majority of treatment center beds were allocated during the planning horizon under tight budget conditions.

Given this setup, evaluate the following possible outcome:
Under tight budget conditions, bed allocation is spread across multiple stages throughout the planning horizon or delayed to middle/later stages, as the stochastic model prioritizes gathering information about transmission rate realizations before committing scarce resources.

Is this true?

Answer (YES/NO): NO